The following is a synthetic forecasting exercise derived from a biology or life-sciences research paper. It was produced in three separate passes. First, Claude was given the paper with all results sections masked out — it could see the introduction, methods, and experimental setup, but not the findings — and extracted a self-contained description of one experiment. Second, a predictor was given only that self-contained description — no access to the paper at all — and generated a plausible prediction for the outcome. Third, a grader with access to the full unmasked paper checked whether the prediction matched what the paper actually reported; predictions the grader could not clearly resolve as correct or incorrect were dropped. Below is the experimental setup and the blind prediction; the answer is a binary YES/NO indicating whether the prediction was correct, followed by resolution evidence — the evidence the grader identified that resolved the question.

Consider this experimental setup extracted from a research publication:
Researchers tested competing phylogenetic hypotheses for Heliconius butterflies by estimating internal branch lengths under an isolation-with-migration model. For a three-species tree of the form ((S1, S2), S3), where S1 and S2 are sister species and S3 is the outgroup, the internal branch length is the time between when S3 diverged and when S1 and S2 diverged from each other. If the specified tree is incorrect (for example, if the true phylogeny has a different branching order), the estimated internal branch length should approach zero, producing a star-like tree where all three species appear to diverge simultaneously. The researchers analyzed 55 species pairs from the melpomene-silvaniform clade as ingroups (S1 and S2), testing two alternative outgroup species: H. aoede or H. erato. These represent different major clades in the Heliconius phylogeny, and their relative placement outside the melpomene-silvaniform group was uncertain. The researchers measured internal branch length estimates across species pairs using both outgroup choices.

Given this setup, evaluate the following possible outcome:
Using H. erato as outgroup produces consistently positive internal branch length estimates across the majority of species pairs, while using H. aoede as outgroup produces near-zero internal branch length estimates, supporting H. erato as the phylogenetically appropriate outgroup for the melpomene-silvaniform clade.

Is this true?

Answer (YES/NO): NO